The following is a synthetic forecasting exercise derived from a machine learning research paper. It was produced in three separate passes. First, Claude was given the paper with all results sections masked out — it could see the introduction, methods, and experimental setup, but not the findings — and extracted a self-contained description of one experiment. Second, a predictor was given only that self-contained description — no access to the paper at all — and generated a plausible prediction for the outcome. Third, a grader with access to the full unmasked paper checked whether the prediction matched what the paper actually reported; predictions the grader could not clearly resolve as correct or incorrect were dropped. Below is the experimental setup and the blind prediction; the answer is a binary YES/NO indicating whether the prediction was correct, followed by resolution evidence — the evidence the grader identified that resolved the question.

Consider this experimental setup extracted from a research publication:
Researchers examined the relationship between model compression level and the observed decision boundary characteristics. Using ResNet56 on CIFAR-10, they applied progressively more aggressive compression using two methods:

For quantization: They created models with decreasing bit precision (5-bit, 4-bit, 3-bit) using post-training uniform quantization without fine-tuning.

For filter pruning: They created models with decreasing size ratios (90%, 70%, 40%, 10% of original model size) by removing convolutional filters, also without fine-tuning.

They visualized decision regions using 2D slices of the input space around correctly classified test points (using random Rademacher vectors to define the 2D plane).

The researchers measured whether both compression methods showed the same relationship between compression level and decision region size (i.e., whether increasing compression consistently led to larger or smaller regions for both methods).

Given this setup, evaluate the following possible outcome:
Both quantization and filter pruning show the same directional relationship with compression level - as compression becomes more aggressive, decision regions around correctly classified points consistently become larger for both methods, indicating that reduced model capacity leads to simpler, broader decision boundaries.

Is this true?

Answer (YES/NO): NO